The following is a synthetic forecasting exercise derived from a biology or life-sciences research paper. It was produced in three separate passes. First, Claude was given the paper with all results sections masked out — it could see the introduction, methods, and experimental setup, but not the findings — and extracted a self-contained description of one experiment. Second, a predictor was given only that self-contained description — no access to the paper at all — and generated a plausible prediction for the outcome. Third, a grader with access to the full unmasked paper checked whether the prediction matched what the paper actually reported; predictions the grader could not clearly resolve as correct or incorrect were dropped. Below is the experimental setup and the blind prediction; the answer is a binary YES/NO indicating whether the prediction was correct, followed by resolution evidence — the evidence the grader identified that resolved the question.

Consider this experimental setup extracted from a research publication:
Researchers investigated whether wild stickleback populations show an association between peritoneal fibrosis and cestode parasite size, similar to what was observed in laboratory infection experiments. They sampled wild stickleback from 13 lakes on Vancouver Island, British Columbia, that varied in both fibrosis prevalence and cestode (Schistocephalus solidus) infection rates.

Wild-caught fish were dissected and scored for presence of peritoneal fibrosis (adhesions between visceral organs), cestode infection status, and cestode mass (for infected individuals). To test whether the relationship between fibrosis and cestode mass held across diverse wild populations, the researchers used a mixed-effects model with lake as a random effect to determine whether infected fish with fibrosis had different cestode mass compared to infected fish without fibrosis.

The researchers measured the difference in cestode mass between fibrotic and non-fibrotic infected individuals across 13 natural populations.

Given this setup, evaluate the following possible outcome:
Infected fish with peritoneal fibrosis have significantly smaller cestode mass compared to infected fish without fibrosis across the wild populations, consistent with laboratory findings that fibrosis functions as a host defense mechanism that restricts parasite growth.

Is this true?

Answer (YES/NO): YES